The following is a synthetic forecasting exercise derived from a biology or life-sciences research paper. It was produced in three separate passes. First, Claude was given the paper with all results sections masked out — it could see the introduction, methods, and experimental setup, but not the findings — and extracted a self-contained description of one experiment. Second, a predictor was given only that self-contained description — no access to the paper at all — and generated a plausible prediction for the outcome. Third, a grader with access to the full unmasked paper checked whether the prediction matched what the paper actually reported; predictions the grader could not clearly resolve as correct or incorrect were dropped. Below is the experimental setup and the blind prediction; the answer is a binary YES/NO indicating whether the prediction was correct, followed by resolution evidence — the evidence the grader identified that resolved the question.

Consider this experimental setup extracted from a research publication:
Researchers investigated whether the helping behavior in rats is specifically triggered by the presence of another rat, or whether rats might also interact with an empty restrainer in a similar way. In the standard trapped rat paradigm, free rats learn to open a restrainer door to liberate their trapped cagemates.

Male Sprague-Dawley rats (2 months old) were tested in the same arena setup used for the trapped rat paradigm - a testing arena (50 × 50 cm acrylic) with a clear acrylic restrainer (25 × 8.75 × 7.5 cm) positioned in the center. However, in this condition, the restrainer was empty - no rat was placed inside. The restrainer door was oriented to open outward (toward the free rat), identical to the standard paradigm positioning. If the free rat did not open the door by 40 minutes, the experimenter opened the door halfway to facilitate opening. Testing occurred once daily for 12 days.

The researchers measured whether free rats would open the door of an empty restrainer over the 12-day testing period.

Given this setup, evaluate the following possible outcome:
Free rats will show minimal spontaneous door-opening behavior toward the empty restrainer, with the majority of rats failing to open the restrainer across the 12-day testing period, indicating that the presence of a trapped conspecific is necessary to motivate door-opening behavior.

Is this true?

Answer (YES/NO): YES